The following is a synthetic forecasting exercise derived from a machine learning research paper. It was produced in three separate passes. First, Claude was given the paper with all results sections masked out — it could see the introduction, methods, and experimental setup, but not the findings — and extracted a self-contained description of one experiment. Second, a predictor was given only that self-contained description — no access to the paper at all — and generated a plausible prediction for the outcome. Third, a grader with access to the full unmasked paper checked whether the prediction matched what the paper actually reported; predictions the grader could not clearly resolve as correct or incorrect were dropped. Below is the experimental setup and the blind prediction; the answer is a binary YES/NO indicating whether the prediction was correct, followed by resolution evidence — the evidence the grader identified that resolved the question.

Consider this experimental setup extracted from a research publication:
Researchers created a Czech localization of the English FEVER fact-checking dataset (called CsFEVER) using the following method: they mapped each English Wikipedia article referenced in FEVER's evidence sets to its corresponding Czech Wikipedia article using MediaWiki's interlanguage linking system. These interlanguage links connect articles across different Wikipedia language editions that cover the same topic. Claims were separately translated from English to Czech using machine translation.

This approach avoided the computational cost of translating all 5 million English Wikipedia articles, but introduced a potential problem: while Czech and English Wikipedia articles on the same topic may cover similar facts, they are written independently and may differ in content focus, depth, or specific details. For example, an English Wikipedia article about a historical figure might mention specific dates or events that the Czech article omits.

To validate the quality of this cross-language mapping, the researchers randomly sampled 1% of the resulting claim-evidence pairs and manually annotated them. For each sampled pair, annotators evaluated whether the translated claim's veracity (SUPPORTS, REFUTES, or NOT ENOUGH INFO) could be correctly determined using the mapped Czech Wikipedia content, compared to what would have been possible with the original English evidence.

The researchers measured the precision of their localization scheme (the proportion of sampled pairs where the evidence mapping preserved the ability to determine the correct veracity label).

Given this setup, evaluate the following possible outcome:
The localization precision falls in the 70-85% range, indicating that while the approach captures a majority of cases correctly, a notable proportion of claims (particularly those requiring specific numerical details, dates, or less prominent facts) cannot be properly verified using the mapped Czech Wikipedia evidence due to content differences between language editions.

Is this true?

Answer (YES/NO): NO